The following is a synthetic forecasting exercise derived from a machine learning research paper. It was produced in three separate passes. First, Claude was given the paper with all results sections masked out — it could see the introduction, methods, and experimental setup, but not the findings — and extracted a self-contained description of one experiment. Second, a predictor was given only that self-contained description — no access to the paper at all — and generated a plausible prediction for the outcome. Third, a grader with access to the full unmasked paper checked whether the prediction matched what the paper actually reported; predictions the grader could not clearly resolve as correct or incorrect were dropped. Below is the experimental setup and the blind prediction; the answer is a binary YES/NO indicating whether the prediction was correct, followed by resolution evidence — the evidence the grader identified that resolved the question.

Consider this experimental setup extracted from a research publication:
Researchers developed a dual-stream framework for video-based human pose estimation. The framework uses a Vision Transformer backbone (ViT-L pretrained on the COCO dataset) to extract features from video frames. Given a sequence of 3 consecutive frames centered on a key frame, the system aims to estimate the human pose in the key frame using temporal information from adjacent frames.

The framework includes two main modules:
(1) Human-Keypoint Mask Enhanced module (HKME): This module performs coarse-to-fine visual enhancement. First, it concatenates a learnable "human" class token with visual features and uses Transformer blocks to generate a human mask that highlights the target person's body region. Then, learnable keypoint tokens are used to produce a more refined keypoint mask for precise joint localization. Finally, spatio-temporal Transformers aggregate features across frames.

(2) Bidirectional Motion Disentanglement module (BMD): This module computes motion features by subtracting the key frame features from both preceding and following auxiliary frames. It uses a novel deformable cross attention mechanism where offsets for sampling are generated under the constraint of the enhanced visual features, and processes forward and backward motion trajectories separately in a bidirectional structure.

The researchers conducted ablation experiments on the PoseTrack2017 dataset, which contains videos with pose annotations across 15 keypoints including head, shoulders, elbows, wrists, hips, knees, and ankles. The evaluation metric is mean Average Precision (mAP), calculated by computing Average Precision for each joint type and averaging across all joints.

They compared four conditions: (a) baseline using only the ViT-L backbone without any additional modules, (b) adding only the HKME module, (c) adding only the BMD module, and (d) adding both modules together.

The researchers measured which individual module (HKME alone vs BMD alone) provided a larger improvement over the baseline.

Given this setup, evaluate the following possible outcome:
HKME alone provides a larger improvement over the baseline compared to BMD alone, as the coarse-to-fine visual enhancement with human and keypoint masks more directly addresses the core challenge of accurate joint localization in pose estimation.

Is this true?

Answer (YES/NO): NO